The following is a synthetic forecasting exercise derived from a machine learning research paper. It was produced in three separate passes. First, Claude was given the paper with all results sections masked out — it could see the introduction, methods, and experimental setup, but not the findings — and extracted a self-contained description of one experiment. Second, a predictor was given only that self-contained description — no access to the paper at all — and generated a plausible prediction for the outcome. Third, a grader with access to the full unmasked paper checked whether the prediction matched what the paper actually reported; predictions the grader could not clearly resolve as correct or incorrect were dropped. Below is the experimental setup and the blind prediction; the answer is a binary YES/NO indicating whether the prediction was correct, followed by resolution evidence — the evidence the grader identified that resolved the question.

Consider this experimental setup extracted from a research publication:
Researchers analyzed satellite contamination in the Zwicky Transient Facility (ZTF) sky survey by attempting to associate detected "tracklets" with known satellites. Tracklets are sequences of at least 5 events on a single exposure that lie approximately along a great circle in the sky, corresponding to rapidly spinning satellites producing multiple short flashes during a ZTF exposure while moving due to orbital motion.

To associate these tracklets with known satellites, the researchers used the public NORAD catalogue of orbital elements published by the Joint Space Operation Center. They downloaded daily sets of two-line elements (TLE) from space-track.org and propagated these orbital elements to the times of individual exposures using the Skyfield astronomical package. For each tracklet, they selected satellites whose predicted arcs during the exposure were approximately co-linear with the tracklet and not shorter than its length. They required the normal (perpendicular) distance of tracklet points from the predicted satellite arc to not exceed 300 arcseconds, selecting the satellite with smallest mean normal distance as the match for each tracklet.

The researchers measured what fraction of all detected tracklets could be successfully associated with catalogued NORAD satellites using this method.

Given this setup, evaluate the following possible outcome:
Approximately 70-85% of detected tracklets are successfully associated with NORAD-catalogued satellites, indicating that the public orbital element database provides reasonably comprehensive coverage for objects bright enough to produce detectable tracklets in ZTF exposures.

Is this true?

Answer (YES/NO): NO